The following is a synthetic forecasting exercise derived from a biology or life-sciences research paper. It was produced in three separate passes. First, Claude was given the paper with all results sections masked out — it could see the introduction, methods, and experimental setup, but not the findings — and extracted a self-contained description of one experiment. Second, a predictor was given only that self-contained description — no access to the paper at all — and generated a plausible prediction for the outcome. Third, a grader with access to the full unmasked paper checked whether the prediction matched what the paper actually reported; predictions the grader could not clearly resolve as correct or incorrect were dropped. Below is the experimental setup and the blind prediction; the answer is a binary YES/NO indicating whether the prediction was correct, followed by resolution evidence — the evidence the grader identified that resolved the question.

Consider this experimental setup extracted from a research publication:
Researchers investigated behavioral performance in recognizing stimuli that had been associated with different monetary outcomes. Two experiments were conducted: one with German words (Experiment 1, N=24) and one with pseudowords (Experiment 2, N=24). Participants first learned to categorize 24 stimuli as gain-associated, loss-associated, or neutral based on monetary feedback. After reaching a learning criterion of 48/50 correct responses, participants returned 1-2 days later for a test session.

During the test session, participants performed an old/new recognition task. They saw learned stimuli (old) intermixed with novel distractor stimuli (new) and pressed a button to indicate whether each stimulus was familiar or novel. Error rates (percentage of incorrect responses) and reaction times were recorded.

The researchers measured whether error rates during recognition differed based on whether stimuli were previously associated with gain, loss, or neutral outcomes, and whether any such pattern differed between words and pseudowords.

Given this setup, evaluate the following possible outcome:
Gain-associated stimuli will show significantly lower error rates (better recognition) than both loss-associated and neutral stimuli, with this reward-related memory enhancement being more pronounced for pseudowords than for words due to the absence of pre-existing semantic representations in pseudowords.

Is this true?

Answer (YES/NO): NO